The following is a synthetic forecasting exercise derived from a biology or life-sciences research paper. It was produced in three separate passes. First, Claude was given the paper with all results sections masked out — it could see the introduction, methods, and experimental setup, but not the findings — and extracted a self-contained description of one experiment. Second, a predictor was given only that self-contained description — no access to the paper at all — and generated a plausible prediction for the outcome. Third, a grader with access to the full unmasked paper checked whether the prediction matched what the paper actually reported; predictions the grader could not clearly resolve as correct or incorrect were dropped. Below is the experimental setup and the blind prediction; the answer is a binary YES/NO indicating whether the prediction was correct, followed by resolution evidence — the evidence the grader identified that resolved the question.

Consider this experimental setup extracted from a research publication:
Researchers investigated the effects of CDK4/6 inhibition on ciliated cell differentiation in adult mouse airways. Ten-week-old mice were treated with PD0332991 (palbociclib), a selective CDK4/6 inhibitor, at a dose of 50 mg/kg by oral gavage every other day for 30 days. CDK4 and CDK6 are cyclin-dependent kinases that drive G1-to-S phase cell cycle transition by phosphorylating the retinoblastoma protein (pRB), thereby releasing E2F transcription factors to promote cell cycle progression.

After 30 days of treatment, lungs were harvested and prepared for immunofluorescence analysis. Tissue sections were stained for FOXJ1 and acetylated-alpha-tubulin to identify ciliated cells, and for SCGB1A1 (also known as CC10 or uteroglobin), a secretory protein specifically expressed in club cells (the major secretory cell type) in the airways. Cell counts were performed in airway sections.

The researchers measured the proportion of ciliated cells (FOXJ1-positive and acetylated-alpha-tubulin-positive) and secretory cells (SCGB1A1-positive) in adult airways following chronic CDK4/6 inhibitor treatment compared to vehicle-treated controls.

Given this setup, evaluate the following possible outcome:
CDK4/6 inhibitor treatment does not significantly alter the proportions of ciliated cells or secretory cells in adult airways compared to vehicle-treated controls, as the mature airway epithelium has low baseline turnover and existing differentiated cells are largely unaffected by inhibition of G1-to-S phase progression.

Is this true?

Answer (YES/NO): NO